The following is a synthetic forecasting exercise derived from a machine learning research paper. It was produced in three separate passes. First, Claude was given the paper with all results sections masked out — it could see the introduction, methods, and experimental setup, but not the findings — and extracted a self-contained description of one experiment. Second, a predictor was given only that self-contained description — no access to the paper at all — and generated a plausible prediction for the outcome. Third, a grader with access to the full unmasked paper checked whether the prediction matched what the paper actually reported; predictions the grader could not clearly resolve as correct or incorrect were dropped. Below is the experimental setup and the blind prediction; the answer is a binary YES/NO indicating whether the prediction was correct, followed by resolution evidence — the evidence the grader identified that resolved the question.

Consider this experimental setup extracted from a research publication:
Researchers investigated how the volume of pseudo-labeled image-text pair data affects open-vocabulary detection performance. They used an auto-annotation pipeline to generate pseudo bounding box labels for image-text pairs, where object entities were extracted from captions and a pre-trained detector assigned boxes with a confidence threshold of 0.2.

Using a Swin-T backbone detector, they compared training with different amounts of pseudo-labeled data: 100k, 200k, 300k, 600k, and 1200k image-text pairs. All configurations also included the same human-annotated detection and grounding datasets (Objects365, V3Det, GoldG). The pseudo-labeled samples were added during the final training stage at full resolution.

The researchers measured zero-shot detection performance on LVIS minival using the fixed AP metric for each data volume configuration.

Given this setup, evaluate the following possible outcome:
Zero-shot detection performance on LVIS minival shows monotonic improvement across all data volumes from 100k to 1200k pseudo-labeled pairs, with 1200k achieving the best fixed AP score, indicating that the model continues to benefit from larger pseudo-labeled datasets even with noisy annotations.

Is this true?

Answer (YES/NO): YES